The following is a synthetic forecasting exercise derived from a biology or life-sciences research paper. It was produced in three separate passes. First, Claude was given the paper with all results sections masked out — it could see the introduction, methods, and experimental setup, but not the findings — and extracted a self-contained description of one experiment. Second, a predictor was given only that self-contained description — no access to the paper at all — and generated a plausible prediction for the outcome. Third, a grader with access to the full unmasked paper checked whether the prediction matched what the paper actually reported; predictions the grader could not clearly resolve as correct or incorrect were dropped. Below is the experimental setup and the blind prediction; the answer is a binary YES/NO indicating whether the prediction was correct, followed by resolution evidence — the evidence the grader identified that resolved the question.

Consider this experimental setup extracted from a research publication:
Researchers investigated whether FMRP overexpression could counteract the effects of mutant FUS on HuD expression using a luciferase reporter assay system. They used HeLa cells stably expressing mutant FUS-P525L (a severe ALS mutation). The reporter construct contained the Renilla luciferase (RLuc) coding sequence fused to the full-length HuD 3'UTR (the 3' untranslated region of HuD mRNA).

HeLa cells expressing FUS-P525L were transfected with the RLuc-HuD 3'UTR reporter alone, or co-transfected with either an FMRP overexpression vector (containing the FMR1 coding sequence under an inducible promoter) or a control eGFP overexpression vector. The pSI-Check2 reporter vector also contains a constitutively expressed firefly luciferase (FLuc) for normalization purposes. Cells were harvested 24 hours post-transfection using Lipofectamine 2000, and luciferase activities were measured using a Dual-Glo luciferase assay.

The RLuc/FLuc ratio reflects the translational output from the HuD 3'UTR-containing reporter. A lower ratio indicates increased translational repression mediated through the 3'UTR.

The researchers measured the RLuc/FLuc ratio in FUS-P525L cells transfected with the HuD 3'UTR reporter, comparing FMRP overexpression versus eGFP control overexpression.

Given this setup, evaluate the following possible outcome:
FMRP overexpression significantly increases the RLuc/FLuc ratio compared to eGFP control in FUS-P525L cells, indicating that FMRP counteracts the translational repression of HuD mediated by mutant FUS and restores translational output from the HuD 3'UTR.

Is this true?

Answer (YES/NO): NO